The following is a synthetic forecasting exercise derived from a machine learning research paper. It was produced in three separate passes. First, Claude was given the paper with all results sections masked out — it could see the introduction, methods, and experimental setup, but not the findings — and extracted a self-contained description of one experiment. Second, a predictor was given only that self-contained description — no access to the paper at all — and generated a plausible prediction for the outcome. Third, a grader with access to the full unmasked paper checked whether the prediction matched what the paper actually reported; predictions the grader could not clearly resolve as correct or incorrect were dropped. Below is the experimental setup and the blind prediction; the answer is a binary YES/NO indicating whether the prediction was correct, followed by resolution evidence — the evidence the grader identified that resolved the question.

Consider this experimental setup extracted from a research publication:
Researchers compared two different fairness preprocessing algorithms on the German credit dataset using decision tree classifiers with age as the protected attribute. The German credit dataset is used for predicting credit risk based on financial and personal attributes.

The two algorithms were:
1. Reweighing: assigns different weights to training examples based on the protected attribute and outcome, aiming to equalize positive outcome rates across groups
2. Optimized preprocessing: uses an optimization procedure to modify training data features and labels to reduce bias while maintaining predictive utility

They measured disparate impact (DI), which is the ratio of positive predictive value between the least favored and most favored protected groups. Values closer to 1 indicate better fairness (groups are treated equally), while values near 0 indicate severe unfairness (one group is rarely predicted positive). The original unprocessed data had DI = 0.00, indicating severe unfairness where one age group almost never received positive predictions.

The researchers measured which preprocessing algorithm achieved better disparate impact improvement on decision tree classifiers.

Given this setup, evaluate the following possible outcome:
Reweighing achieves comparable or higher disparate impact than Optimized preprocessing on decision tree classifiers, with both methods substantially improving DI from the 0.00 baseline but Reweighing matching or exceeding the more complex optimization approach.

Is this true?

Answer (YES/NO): NO